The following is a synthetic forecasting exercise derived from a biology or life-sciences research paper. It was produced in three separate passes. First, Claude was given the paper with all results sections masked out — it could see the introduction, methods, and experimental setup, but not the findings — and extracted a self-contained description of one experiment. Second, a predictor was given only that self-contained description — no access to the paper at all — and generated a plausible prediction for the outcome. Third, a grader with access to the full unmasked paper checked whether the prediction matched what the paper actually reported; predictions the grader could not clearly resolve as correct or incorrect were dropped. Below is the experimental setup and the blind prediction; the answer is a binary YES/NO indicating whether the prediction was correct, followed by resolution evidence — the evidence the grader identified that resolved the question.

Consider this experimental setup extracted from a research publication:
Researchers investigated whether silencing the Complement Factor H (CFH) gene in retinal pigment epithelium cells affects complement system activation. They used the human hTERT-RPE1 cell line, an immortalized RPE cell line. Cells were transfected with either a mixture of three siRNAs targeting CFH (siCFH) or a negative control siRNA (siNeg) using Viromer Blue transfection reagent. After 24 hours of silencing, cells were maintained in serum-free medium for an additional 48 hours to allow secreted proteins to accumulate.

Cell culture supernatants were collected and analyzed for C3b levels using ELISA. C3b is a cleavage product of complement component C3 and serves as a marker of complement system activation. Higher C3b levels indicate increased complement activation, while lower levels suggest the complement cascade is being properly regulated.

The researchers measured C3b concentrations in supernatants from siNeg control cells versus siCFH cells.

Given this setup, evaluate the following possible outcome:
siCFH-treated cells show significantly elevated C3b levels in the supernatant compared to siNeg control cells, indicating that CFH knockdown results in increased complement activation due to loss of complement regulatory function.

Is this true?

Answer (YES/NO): YES